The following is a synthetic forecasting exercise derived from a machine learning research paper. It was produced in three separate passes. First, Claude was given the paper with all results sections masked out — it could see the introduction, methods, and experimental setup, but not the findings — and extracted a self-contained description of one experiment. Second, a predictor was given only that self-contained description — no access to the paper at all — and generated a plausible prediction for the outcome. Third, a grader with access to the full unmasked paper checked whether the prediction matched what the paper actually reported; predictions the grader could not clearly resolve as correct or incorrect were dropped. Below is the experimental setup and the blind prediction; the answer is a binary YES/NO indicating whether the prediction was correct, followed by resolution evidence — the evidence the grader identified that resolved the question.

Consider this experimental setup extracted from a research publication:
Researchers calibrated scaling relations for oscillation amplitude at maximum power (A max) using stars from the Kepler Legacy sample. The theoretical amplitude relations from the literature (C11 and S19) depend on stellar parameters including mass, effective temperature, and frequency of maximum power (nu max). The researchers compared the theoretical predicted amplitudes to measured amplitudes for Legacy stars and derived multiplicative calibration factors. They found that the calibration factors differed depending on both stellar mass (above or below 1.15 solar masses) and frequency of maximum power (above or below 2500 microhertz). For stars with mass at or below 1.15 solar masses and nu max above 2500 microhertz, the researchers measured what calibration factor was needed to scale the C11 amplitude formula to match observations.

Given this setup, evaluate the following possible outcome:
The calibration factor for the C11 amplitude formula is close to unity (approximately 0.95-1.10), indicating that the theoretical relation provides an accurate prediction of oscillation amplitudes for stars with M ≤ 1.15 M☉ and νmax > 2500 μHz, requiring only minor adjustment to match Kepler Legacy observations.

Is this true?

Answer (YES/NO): NO